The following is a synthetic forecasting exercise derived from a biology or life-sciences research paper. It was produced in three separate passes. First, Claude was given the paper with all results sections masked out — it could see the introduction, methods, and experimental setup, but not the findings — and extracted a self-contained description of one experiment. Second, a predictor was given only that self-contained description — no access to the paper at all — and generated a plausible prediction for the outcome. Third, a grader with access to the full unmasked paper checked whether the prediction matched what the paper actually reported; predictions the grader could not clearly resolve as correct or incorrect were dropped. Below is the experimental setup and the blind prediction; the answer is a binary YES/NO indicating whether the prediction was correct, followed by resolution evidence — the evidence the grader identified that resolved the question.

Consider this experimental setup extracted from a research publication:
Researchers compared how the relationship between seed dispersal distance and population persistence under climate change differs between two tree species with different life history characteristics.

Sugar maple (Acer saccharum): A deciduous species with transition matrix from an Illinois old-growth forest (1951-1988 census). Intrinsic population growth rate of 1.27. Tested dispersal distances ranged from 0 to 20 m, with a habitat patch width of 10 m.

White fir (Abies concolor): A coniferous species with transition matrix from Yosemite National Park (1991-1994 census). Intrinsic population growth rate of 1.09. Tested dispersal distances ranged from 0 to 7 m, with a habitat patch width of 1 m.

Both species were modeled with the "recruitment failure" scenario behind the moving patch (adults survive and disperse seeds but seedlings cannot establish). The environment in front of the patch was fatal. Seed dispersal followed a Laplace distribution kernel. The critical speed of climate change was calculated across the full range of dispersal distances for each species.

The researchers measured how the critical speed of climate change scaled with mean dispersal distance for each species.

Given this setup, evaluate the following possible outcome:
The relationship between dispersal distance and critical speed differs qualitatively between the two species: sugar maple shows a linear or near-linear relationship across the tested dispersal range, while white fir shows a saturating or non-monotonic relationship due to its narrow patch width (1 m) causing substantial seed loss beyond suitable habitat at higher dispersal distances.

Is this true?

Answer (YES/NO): NO